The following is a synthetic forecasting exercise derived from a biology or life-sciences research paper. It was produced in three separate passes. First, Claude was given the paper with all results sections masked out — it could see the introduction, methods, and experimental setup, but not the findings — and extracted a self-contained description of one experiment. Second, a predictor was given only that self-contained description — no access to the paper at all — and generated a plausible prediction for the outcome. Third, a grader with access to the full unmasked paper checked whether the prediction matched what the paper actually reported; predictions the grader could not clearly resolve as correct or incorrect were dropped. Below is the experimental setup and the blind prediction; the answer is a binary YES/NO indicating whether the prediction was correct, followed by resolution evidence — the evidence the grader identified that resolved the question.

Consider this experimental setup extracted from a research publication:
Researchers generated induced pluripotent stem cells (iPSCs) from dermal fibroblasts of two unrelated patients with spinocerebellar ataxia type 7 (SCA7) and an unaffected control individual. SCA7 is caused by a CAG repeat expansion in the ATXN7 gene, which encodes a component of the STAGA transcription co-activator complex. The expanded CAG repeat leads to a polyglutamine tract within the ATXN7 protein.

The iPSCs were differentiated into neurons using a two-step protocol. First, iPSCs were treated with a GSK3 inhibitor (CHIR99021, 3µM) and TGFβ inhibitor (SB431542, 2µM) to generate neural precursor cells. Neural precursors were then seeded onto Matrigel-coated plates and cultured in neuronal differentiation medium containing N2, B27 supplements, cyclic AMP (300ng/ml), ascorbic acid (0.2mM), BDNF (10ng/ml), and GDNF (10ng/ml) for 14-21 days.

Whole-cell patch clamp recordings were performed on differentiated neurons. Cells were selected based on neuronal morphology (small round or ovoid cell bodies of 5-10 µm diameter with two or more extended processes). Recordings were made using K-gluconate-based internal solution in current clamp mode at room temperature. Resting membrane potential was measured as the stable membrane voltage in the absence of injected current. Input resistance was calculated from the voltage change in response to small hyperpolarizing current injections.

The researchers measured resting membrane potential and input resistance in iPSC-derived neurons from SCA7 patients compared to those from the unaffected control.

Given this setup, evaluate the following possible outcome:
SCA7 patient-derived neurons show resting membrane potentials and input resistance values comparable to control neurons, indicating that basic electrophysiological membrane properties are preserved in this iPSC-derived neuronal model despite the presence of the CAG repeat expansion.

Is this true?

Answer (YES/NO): NO